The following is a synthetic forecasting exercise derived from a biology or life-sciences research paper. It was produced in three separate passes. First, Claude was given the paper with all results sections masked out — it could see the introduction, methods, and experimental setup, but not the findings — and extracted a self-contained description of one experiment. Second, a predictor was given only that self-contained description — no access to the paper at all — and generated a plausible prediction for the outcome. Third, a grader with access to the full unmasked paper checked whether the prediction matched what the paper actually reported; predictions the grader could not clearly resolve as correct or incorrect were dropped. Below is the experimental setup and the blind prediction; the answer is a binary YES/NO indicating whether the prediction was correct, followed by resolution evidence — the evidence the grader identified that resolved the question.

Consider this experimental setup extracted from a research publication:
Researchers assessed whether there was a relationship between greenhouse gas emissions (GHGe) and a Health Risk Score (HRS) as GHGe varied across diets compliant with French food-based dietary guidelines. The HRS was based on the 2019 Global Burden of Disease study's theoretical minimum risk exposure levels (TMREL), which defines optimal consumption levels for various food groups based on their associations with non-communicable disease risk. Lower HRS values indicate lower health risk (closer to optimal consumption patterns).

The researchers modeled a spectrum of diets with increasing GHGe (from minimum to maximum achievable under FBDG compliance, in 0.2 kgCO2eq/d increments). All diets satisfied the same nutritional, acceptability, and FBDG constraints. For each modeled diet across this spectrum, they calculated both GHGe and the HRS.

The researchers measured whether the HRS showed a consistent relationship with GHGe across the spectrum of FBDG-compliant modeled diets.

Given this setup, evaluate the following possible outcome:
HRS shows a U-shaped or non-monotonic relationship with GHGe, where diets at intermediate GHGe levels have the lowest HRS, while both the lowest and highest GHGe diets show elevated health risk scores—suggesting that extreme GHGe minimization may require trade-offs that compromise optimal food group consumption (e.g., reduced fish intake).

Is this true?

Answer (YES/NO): NO